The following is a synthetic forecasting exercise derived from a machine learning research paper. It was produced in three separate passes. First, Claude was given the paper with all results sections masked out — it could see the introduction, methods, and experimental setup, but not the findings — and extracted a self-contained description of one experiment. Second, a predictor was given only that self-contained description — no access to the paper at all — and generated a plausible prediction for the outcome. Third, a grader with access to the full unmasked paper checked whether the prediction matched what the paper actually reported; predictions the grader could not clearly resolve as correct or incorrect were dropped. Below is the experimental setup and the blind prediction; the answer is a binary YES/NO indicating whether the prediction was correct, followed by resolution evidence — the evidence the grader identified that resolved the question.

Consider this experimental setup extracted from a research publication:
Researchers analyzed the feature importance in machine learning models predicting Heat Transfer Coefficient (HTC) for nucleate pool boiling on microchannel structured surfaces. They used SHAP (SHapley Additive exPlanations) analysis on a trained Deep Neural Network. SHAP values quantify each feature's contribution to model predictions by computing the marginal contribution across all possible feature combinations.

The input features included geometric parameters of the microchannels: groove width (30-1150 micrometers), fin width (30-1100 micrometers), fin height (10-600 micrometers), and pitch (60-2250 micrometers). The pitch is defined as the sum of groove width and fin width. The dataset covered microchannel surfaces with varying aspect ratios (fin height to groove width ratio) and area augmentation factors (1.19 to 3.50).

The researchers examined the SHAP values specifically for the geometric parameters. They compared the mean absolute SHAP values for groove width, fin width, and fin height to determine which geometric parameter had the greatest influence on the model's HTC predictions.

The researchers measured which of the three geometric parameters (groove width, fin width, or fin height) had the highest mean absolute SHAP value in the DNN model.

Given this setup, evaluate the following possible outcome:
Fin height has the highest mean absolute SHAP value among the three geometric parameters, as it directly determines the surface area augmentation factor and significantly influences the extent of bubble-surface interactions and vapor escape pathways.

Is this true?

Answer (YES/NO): NO